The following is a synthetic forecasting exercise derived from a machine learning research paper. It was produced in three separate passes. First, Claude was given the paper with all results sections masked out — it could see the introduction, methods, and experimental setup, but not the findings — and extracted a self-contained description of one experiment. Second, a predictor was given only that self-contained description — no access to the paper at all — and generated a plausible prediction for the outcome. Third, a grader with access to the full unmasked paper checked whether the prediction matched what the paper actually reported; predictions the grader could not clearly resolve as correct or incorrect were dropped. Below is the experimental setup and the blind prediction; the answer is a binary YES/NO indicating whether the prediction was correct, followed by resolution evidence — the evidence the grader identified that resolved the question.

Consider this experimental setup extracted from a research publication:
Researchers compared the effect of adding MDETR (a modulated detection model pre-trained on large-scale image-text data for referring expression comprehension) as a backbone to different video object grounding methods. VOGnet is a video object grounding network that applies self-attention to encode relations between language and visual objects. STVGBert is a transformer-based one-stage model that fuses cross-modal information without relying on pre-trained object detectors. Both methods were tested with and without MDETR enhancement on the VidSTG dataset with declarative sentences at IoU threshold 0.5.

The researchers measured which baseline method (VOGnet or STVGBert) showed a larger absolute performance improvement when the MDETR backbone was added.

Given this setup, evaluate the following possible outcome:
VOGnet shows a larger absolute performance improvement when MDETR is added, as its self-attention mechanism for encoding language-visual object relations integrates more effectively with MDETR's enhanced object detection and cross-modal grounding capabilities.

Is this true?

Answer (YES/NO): NO